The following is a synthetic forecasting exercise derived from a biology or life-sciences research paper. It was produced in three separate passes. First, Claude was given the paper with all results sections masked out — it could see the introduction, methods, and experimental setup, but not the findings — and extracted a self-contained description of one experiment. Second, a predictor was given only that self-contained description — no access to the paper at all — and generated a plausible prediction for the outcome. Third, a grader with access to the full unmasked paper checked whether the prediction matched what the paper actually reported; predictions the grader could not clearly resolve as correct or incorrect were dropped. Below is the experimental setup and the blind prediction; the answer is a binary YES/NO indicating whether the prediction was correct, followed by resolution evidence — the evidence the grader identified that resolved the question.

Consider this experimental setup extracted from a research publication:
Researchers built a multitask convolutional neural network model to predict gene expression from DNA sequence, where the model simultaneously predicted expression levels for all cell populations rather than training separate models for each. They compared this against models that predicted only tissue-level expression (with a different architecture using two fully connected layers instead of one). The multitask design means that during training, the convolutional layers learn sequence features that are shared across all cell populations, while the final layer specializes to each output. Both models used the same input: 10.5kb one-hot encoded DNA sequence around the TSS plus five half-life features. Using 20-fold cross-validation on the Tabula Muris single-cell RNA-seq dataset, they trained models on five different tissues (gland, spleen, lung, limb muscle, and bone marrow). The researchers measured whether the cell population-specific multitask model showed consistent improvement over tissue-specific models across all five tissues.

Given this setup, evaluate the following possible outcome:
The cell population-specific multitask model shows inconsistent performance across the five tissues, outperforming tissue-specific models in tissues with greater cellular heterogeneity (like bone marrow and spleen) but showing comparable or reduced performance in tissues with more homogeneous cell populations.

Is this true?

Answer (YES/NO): NO